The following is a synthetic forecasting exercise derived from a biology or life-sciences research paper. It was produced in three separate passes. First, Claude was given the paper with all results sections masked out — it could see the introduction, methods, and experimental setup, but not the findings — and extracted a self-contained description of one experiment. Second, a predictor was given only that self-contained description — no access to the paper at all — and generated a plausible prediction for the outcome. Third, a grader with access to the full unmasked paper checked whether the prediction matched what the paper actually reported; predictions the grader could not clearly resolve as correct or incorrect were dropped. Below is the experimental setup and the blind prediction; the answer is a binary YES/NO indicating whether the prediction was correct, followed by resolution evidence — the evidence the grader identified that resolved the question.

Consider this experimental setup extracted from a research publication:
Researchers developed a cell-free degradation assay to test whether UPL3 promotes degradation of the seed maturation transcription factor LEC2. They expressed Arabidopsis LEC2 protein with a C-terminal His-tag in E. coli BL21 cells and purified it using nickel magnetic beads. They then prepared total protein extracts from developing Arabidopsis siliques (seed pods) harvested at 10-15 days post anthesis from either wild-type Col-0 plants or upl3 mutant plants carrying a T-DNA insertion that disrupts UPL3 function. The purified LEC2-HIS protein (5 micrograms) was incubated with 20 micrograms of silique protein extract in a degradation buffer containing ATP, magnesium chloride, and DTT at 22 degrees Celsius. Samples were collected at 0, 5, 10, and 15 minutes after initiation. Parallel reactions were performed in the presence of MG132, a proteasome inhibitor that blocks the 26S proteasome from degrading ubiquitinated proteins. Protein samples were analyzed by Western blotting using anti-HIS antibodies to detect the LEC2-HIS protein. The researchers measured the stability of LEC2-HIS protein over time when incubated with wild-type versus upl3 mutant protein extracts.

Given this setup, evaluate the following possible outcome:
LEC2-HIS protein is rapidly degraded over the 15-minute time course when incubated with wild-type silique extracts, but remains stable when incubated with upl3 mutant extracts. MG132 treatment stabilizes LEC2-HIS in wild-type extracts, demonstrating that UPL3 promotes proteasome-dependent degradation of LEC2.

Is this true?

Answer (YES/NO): YES